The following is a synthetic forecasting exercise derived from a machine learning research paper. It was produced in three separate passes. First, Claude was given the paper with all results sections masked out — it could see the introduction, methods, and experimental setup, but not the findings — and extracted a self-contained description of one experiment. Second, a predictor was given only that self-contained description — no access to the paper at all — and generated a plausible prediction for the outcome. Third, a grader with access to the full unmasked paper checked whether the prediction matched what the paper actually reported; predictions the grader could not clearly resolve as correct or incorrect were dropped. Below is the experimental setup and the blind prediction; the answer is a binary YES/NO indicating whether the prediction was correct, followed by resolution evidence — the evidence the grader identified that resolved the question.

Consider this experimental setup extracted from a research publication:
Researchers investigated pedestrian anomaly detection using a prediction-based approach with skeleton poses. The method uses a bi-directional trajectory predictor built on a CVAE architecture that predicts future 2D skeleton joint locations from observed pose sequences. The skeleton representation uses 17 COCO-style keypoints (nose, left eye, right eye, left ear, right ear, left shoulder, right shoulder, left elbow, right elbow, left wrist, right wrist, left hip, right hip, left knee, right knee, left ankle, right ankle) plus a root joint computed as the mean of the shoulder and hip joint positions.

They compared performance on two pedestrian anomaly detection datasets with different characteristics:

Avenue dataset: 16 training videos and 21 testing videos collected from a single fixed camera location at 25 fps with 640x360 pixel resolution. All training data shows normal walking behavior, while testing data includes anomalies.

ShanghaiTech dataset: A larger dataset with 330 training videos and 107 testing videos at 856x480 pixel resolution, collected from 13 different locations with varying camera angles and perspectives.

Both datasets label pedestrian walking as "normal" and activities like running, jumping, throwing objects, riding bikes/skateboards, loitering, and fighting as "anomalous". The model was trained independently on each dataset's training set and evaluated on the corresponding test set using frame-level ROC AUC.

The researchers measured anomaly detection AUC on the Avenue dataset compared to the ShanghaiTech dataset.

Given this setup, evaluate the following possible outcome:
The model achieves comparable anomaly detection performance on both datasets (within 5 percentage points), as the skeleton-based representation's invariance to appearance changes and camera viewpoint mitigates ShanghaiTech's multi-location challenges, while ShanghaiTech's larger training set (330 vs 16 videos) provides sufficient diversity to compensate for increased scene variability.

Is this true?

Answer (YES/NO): NO